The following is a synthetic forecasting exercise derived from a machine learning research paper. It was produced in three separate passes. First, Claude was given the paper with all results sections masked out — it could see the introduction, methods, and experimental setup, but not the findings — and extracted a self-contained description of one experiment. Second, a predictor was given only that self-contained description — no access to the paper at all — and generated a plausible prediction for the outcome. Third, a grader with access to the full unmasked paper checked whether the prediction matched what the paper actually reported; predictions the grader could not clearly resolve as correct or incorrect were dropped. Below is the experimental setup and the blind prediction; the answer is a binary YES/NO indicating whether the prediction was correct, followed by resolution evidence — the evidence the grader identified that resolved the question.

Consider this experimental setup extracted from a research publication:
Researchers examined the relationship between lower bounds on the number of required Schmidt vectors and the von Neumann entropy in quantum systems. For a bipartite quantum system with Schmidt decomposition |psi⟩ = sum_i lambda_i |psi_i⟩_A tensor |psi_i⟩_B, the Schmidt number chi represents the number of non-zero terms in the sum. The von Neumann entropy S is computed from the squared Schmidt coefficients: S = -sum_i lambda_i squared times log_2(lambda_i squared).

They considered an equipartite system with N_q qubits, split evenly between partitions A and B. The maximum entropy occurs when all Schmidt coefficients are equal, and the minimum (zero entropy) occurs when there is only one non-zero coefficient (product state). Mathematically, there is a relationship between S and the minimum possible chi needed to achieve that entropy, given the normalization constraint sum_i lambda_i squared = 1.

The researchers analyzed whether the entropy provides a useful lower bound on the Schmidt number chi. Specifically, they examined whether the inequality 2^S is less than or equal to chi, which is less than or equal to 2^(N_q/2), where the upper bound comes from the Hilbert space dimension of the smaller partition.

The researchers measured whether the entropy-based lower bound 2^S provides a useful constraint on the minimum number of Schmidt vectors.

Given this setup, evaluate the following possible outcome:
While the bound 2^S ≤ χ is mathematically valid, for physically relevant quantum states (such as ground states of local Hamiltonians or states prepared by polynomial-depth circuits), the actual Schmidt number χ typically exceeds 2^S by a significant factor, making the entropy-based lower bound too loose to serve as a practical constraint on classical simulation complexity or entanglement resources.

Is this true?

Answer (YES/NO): NO